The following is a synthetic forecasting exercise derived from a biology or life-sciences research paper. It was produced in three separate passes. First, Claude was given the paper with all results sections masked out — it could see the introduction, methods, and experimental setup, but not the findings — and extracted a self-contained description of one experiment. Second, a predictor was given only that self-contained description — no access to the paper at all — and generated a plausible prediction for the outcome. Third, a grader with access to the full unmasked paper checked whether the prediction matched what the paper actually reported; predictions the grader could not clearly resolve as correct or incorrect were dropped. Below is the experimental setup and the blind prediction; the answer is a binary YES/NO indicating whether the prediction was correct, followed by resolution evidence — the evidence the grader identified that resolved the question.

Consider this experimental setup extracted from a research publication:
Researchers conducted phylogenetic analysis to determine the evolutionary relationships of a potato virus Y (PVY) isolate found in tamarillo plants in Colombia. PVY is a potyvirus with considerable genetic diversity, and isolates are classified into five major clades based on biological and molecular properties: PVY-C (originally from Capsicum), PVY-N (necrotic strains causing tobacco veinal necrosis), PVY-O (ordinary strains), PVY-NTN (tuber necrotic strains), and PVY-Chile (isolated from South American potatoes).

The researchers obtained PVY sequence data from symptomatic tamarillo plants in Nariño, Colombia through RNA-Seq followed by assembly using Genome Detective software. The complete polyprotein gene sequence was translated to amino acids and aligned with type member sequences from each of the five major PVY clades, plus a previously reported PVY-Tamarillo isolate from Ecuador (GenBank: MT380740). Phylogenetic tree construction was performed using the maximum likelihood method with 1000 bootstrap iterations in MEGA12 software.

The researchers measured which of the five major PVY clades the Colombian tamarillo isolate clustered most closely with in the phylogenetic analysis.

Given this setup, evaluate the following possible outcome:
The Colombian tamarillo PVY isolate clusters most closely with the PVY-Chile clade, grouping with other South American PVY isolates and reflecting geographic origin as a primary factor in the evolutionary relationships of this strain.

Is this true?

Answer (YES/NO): NO